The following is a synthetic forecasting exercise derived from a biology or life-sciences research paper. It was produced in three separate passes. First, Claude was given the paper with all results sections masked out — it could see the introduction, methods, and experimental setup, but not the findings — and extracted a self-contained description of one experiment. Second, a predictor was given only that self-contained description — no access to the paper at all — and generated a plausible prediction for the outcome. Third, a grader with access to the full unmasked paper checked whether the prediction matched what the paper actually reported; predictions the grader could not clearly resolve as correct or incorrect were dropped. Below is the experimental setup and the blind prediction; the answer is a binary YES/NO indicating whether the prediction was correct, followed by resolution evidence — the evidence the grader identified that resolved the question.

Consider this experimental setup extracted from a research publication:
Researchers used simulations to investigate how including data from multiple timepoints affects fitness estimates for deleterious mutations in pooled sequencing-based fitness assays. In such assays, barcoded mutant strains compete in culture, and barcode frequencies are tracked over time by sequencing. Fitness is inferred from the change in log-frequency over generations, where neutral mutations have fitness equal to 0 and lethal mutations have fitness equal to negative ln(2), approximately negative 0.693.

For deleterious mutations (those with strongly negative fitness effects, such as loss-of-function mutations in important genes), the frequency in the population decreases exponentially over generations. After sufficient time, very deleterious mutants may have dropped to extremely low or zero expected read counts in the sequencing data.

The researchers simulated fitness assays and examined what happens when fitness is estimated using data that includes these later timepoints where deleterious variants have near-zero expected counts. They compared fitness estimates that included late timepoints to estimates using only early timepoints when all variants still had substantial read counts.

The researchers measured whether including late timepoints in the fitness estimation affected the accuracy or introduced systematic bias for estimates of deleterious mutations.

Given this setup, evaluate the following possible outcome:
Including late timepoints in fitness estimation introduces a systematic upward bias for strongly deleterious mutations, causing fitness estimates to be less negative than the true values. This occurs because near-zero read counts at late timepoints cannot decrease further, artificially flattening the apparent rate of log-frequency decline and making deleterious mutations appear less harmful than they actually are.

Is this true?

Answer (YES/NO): YES